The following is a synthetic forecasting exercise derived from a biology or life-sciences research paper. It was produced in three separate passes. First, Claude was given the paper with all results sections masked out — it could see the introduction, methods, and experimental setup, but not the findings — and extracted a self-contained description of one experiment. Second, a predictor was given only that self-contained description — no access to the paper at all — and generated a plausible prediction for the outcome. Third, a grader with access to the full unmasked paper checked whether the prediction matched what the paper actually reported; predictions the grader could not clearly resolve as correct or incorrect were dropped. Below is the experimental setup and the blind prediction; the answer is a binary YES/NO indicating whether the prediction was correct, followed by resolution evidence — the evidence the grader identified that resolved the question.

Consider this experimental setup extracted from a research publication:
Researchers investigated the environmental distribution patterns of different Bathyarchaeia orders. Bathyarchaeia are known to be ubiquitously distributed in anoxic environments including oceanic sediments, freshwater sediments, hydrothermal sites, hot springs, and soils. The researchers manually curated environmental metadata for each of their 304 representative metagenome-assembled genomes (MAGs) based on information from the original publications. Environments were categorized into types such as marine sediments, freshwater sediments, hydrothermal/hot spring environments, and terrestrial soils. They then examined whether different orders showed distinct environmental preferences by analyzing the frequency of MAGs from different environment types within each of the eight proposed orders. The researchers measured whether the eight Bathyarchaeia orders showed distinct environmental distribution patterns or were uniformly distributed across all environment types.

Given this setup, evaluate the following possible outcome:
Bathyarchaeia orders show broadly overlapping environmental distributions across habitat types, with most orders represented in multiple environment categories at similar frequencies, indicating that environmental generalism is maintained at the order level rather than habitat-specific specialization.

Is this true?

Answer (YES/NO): NO